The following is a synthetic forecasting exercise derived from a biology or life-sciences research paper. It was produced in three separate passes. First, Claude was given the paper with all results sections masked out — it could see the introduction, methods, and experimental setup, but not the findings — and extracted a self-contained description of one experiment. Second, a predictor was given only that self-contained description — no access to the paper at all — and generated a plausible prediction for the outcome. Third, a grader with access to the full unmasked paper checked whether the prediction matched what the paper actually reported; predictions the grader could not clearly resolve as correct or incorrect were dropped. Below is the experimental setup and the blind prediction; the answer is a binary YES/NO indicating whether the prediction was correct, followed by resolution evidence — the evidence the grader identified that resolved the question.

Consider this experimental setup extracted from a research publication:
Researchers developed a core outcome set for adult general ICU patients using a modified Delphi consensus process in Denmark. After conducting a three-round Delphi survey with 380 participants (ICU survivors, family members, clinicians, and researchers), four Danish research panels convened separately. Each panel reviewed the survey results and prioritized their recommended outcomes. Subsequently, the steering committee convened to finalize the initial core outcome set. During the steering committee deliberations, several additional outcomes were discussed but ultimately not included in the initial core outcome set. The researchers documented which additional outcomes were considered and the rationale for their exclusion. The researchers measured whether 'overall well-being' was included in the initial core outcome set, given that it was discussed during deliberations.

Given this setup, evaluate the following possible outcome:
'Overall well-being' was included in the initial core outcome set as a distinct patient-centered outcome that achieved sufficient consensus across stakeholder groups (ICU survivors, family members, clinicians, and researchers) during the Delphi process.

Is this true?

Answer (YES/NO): NO